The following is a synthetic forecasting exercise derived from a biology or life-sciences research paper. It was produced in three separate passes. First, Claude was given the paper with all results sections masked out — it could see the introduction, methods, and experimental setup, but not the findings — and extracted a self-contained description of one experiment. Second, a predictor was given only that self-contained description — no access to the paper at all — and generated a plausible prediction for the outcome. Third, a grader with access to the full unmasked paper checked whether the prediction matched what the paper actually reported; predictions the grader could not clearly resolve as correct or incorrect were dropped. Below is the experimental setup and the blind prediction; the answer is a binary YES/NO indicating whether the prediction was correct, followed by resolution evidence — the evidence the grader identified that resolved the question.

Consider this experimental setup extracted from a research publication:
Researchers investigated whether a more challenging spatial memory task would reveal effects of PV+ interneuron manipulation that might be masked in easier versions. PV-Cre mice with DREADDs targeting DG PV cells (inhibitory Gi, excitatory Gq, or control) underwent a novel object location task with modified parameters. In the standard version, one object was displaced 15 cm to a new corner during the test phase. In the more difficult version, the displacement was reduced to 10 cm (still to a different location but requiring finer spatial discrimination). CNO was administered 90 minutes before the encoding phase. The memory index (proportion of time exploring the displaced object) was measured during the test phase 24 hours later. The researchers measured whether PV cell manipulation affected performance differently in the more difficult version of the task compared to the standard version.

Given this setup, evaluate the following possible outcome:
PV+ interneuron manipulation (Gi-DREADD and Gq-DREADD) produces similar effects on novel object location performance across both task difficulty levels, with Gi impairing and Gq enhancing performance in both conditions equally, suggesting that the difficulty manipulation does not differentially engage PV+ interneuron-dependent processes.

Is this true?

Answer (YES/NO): NO